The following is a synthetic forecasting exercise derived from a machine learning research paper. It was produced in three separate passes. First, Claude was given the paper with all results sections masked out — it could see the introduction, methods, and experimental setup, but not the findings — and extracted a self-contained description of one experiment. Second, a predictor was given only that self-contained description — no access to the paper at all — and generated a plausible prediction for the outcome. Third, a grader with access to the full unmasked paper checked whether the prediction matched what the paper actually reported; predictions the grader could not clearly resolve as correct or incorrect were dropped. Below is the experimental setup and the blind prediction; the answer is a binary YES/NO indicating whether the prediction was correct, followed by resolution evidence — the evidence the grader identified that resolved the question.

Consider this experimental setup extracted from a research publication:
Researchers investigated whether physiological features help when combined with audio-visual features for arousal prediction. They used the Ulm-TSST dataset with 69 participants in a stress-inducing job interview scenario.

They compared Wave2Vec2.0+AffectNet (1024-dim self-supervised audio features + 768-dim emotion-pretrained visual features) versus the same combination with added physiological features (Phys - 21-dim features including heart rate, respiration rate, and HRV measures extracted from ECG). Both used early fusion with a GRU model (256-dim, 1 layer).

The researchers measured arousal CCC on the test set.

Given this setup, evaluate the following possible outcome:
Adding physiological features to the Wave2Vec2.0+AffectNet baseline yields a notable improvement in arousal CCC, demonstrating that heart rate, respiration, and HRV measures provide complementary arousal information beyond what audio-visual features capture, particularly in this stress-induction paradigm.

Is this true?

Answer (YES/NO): NO